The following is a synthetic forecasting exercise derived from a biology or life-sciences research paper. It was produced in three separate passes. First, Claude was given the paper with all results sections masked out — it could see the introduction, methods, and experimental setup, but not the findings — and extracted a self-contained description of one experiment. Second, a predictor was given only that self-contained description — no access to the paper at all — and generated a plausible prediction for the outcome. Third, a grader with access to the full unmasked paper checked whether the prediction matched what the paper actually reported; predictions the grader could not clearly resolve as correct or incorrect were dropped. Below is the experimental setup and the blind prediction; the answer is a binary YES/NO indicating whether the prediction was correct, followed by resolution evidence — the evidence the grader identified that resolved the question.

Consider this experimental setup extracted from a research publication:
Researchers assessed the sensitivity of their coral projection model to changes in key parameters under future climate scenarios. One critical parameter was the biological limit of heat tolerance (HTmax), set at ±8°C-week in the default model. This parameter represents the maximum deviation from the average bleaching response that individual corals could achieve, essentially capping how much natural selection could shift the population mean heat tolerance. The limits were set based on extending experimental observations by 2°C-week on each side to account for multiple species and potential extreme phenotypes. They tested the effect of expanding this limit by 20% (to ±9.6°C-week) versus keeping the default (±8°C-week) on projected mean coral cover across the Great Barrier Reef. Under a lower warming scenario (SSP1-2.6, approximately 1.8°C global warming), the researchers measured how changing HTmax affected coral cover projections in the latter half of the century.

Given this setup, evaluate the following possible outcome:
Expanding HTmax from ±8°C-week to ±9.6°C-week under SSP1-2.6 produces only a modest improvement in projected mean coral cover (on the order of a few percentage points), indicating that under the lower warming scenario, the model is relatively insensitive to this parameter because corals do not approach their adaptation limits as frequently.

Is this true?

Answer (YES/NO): NO